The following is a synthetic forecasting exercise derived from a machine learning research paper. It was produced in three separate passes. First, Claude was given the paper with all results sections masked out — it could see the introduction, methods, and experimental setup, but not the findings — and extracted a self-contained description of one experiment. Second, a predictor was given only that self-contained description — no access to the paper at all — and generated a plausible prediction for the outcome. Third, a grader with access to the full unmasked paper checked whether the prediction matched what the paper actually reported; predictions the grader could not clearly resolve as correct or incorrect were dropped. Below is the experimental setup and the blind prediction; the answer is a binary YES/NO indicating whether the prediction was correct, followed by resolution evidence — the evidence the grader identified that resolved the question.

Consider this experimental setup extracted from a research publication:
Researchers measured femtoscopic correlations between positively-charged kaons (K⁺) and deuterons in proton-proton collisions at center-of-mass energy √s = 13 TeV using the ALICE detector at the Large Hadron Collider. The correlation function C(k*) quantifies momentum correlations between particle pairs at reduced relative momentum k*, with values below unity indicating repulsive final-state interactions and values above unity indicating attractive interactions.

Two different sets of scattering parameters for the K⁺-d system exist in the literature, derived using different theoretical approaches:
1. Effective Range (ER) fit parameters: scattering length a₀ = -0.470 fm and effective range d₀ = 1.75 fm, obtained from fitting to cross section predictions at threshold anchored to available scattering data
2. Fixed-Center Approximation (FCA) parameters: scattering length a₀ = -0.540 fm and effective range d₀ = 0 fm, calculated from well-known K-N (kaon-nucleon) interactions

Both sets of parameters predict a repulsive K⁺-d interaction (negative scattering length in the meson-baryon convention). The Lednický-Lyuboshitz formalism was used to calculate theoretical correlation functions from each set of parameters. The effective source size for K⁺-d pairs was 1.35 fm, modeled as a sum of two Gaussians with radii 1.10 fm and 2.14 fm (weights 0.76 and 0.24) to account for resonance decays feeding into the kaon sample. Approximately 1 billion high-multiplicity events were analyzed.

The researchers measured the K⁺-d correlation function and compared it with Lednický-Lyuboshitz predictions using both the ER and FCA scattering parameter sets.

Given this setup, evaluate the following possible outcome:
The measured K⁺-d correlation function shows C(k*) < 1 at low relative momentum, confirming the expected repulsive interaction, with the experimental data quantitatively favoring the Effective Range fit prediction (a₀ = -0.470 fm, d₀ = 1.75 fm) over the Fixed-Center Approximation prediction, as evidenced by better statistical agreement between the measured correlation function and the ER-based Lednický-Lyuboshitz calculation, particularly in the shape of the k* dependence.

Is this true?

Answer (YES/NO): NO